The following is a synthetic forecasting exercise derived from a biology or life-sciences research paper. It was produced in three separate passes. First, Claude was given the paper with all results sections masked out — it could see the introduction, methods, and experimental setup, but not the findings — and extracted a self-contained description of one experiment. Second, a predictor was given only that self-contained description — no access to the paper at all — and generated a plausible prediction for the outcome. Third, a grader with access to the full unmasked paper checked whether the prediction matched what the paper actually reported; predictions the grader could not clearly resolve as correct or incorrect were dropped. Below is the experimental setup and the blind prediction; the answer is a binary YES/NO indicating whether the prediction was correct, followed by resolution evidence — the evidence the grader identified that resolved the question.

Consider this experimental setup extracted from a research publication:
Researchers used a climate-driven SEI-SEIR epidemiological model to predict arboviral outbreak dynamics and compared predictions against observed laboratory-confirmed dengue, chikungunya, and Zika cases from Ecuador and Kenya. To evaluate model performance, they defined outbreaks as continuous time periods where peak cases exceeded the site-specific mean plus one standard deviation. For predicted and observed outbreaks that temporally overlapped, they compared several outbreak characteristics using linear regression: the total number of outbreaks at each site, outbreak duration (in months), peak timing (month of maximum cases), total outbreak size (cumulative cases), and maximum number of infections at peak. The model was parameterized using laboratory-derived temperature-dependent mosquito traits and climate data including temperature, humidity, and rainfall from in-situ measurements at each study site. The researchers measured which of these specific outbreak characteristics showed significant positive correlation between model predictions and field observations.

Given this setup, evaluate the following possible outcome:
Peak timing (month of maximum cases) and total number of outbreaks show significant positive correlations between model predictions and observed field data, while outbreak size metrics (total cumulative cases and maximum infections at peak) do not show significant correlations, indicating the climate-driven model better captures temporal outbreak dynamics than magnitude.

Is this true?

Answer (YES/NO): YES